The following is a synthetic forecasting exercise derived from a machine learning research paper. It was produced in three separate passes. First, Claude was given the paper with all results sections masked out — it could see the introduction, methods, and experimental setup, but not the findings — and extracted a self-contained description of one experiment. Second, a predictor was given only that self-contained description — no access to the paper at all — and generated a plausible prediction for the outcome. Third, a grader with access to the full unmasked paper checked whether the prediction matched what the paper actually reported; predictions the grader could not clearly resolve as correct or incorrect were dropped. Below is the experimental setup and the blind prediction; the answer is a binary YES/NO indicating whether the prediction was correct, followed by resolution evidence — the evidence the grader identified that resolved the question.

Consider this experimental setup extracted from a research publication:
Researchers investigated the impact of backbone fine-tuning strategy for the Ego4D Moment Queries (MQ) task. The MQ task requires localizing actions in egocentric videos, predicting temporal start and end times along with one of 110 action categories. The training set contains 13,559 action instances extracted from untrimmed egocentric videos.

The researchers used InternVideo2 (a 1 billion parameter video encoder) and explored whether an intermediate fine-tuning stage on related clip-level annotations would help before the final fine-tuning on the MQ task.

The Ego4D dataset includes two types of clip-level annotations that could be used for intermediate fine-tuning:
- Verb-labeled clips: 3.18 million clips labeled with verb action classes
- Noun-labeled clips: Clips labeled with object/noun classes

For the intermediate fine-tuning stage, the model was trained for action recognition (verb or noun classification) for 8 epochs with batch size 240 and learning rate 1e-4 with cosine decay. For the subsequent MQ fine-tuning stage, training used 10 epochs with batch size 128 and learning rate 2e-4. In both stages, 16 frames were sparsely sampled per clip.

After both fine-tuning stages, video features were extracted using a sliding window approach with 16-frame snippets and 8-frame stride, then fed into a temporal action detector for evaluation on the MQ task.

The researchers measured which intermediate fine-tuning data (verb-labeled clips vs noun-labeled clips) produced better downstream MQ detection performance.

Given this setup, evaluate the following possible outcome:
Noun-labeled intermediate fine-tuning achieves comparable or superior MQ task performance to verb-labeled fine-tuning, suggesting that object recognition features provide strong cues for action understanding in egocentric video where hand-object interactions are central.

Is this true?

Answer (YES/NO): NO